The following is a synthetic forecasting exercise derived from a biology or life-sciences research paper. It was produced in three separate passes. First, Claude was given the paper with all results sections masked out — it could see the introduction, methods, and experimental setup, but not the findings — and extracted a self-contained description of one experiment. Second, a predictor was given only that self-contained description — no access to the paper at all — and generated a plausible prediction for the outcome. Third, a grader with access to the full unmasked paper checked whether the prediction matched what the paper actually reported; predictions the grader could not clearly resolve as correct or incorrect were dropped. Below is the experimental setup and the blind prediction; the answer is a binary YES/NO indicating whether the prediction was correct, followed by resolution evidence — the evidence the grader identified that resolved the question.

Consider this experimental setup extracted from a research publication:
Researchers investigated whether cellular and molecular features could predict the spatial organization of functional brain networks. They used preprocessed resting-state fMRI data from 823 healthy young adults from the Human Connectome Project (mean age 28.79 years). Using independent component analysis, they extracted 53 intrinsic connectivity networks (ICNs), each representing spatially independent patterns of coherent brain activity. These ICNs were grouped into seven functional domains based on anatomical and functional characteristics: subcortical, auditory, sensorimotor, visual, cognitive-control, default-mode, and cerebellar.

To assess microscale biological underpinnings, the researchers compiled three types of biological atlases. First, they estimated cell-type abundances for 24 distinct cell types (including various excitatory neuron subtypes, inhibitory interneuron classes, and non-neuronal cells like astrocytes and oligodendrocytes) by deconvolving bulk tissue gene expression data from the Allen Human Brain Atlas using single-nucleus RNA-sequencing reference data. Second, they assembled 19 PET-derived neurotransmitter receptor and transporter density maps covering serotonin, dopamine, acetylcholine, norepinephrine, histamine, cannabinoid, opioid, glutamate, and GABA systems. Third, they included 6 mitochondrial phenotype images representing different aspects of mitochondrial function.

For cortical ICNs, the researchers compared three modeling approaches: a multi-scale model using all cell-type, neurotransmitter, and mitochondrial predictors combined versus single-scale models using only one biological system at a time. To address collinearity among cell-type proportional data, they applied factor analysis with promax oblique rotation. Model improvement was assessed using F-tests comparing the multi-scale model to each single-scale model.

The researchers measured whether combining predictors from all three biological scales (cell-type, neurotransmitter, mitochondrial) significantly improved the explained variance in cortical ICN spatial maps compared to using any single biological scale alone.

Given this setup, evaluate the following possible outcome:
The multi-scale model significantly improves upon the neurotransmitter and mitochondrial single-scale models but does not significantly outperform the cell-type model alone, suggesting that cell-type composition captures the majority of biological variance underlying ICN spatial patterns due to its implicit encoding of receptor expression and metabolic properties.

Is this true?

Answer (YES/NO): NO